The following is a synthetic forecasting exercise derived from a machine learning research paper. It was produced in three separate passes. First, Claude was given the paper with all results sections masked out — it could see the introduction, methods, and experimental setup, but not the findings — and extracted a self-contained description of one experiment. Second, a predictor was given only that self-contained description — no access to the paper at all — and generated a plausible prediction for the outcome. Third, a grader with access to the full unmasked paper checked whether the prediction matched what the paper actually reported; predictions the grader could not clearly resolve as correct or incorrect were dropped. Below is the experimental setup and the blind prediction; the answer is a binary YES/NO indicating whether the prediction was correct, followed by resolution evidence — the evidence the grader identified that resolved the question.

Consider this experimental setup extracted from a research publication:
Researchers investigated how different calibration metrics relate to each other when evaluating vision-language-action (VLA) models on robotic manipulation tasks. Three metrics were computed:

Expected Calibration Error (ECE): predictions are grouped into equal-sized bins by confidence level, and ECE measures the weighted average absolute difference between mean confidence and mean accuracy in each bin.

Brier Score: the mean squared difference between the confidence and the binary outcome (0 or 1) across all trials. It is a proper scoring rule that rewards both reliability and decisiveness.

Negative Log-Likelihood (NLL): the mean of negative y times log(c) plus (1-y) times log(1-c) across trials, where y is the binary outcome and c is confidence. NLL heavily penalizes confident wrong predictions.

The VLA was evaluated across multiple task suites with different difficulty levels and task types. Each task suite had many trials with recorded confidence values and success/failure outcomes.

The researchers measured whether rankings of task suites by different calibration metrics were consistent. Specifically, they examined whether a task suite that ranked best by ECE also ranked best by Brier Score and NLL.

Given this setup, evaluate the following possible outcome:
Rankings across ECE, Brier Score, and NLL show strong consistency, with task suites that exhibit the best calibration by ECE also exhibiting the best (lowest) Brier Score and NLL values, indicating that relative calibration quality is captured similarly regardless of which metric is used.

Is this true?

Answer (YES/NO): YES